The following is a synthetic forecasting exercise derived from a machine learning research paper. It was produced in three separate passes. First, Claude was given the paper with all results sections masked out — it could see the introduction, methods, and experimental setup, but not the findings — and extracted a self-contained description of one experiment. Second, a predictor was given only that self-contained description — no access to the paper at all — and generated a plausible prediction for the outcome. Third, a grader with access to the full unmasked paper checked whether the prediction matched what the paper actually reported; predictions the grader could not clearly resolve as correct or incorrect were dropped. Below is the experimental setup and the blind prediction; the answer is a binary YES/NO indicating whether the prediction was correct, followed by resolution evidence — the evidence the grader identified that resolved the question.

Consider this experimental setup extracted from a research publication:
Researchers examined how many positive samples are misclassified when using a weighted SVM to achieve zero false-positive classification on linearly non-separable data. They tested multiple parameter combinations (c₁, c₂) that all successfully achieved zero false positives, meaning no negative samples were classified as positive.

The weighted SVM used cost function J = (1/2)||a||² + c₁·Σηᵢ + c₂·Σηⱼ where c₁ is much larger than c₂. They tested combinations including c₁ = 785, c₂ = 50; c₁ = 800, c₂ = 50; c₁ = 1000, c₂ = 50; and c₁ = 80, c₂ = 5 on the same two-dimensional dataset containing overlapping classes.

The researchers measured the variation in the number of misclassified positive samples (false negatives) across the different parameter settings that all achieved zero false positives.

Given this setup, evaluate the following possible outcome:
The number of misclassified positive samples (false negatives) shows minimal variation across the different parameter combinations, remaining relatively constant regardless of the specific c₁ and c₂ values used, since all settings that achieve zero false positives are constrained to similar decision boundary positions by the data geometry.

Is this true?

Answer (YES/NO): NO